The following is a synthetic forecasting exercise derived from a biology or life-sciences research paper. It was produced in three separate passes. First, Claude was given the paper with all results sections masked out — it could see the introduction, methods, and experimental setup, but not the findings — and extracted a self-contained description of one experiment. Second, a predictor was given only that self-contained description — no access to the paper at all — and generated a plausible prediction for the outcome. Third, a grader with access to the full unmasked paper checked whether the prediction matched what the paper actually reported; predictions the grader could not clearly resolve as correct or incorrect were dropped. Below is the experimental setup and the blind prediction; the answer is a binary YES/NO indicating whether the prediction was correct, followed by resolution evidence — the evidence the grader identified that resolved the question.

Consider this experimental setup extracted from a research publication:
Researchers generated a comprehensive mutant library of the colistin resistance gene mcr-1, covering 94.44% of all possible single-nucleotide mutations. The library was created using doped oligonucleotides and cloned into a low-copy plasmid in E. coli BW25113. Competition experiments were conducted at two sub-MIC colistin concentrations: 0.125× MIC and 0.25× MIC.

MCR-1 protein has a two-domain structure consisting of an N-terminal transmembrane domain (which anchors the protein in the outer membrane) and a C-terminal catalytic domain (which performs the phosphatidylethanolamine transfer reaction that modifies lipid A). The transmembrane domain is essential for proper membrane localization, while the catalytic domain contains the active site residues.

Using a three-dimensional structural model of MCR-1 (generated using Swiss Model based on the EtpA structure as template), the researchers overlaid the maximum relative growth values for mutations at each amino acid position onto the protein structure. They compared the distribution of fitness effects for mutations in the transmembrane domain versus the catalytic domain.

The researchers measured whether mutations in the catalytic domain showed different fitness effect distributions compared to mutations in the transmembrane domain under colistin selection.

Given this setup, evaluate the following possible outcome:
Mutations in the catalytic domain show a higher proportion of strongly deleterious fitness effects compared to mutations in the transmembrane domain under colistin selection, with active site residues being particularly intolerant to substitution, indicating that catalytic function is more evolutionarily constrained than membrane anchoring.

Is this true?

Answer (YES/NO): YES